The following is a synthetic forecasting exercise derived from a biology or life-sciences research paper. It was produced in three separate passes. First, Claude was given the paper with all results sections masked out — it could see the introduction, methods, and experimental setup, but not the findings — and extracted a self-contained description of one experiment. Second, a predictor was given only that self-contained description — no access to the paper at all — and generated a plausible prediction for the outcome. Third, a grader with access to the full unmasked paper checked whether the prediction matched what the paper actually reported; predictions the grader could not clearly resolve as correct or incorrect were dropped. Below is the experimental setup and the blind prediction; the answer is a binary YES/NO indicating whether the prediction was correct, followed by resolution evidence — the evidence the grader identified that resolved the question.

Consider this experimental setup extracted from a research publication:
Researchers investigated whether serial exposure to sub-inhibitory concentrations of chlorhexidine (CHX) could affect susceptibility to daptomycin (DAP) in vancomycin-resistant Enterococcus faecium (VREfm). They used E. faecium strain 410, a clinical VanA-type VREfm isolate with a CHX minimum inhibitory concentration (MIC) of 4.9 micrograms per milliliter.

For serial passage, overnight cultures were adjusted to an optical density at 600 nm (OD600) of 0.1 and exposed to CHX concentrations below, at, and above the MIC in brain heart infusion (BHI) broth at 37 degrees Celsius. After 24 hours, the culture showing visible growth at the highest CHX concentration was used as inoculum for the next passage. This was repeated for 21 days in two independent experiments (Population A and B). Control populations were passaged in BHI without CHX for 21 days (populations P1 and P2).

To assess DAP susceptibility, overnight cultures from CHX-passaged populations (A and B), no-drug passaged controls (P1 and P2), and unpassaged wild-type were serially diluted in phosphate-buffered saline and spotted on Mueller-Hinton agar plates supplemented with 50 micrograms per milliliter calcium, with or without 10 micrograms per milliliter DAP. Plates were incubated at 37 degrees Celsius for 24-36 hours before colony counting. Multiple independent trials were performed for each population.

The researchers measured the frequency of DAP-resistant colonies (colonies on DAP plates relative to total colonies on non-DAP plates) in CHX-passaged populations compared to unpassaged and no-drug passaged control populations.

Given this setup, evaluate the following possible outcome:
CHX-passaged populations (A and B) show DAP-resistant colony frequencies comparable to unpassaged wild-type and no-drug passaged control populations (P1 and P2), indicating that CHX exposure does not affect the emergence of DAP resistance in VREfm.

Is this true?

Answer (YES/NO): NO